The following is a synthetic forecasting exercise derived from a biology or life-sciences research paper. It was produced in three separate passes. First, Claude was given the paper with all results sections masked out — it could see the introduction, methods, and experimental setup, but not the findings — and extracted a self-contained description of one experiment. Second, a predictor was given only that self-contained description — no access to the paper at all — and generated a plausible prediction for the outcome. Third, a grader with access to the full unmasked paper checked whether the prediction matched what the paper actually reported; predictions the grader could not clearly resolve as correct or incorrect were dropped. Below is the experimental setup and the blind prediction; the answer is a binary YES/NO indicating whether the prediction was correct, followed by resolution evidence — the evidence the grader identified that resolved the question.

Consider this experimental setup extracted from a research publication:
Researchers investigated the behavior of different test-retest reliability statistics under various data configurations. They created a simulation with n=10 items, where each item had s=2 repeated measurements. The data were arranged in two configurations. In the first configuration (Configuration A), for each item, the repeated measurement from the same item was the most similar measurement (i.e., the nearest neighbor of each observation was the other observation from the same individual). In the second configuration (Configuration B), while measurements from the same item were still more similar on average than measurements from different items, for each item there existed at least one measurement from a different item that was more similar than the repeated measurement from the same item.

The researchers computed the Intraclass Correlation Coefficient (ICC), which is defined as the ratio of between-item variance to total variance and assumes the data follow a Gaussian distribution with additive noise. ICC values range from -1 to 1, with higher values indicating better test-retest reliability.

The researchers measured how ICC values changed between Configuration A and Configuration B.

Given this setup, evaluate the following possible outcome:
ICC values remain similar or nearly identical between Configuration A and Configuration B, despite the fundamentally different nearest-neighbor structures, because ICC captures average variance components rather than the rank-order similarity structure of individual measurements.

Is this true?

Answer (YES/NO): YES